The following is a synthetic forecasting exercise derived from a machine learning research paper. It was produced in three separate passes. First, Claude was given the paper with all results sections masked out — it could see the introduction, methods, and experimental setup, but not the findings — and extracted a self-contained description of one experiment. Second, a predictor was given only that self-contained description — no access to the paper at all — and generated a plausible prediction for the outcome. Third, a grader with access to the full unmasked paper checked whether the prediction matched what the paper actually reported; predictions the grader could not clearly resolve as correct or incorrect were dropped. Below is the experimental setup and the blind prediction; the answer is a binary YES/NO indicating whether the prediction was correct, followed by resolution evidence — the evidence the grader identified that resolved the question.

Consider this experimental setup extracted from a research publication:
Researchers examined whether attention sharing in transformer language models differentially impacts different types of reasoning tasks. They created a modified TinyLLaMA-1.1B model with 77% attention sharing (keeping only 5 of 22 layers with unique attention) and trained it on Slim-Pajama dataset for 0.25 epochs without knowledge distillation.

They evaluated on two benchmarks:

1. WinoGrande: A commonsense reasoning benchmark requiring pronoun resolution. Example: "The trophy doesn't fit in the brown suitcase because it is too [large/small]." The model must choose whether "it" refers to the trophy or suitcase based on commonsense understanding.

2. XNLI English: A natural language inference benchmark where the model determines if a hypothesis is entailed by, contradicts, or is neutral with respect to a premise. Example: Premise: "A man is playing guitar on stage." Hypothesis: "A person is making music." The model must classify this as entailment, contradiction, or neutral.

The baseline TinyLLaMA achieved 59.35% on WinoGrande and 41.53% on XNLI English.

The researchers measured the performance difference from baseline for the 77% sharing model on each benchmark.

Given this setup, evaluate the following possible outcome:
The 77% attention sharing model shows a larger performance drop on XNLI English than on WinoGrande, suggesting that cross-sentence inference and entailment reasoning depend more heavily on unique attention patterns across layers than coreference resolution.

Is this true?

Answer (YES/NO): NO